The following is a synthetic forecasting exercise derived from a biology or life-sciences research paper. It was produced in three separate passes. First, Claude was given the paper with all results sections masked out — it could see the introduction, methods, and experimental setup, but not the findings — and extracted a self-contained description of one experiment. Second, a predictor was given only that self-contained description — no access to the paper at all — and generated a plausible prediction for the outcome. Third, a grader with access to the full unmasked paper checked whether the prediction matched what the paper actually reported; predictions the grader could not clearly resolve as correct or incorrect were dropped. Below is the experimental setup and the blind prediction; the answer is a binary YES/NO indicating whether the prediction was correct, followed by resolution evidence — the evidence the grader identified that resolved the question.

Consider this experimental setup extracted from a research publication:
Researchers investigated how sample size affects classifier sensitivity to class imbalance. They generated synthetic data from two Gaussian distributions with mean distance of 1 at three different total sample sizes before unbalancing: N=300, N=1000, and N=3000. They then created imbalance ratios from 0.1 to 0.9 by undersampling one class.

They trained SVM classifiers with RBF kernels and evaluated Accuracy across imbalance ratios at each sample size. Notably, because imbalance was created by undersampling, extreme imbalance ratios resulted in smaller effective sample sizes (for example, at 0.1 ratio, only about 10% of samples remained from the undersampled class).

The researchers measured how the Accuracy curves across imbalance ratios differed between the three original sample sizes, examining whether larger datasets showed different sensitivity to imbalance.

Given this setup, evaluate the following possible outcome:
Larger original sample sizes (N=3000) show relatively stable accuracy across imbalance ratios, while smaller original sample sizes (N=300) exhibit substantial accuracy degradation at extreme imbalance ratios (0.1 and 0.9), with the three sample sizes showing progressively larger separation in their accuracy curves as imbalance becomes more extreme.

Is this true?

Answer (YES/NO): NO